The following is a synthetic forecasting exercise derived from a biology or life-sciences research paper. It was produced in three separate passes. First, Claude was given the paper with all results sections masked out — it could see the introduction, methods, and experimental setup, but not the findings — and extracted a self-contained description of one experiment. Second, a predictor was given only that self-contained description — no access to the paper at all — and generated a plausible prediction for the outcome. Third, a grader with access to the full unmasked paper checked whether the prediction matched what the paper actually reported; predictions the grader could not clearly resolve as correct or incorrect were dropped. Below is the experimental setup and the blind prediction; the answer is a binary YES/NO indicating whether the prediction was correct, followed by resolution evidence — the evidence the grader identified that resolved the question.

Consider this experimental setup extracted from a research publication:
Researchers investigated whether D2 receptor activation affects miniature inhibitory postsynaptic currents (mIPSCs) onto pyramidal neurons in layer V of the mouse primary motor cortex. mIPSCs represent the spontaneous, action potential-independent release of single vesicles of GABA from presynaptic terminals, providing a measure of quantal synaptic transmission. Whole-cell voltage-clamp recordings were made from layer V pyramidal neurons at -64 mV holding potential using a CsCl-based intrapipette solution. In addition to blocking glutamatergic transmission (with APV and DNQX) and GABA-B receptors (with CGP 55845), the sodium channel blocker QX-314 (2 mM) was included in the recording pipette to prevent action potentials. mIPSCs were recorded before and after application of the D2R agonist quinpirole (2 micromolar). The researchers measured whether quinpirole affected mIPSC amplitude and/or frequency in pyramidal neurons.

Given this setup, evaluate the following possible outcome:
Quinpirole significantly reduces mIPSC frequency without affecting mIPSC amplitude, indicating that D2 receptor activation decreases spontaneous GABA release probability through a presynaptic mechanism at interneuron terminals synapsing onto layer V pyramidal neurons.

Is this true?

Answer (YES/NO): NO